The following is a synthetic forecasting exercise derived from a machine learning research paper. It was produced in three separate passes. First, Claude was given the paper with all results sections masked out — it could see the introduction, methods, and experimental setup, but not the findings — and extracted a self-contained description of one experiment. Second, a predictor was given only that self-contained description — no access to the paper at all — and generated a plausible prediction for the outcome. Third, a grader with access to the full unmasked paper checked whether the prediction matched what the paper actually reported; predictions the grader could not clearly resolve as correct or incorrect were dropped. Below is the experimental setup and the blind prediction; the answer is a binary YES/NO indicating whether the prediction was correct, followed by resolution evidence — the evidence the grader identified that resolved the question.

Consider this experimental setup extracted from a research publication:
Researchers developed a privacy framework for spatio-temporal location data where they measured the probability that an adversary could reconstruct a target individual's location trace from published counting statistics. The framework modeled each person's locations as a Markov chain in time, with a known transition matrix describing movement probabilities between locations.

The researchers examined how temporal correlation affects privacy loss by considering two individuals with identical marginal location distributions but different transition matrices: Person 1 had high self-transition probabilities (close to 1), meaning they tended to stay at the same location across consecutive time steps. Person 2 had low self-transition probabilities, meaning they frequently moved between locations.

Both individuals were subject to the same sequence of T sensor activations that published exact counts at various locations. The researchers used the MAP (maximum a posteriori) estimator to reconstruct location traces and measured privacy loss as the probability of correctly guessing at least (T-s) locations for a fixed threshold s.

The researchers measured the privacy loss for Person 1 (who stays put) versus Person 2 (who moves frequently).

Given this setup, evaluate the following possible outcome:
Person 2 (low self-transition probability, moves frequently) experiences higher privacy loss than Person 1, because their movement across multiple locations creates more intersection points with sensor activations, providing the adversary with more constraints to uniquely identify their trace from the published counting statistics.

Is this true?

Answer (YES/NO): NO